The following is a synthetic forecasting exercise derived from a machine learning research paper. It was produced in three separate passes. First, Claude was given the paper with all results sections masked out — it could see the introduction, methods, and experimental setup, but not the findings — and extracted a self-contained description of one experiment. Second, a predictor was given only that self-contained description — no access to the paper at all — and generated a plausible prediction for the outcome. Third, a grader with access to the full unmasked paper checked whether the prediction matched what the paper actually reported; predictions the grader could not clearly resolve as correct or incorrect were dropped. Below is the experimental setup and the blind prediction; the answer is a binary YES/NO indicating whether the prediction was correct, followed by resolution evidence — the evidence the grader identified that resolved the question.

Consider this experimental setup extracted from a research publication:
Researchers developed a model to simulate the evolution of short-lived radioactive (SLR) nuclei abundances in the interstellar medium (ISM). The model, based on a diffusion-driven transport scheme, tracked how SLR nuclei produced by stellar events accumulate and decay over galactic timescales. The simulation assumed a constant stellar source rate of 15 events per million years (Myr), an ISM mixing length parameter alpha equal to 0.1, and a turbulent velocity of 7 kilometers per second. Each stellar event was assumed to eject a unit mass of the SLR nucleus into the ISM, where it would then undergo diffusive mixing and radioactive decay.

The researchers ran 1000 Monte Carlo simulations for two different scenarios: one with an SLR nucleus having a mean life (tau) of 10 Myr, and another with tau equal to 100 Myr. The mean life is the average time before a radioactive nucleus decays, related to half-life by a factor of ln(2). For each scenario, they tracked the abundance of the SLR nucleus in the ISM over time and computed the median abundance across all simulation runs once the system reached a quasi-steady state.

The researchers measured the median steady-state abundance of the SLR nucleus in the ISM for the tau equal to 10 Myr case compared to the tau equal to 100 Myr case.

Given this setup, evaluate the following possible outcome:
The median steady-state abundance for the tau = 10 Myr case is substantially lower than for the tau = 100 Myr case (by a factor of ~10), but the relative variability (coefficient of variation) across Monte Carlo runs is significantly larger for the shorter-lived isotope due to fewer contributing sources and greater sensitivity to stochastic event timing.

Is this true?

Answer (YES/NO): NO